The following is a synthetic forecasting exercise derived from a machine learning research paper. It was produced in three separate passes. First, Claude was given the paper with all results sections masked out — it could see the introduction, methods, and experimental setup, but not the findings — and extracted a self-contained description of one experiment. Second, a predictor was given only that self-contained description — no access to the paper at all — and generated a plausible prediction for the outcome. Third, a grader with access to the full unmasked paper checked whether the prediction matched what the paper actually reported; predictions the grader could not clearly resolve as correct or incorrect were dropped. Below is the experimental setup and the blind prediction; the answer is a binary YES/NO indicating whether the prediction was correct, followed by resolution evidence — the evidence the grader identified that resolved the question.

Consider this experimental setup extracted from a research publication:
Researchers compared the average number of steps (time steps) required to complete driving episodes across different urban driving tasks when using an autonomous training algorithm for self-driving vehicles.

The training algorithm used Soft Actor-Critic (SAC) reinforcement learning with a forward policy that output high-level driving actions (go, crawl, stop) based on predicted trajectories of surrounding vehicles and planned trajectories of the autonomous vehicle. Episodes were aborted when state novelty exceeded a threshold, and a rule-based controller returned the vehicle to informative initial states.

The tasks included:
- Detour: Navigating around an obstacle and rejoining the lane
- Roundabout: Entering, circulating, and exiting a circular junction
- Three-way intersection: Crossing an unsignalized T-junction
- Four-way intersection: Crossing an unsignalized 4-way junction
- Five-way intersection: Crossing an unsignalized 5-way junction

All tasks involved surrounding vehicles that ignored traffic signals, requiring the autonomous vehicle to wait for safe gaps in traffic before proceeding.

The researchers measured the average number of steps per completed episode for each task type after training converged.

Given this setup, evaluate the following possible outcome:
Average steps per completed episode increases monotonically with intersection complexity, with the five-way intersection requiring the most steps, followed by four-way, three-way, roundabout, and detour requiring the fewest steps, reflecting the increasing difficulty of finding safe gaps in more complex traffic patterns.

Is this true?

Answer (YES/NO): NO